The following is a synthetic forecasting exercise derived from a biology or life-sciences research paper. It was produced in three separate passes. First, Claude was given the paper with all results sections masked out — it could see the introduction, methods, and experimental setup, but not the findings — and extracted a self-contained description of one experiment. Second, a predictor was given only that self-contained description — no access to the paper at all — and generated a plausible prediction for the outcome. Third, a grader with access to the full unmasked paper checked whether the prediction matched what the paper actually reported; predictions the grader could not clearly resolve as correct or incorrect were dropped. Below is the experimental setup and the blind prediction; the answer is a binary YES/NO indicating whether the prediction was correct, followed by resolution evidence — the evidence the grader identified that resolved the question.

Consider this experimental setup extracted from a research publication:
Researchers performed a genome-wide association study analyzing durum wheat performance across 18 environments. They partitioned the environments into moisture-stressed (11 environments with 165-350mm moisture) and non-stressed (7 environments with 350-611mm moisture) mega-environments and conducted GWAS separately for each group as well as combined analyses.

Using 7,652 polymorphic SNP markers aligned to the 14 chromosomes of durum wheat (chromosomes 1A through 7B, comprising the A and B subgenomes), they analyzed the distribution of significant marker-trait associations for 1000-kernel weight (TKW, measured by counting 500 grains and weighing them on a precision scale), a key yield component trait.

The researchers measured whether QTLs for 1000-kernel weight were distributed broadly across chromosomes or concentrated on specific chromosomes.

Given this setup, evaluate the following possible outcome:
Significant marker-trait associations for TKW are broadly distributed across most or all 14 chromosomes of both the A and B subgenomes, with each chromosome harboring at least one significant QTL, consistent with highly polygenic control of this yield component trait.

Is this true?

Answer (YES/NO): NO